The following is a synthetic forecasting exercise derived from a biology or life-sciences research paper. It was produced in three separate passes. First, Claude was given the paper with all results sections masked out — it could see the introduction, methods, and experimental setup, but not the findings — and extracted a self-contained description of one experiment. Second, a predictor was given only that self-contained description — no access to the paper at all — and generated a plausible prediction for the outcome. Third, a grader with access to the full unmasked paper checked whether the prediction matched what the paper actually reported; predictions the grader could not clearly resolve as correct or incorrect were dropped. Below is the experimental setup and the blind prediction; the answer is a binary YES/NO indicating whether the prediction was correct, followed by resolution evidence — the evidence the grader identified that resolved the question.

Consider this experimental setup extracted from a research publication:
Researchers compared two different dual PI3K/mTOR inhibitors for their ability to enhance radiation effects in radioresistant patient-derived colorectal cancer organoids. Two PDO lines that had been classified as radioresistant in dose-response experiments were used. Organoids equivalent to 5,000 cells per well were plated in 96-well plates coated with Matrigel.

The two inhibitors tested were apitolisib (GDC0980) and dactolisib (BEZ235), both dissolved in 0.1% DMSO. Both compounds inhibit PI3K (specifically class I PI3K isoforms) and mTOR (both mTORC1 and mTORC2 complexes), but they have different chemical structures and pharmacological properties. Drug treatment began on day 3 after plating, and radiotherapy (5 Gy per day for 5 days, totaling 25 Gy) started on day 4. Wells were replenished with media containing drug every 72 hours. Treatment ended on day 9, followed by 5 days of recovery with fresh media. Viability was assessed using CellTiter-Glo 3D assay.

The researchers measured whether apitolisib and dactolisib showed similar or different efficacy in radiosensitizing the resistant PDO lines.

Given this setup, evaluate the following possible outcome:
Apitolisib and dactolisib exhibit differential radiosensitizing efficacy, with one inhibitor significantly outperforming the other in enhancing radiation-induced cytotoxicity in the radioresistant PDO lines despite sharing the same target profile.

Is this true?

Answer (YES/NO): YES